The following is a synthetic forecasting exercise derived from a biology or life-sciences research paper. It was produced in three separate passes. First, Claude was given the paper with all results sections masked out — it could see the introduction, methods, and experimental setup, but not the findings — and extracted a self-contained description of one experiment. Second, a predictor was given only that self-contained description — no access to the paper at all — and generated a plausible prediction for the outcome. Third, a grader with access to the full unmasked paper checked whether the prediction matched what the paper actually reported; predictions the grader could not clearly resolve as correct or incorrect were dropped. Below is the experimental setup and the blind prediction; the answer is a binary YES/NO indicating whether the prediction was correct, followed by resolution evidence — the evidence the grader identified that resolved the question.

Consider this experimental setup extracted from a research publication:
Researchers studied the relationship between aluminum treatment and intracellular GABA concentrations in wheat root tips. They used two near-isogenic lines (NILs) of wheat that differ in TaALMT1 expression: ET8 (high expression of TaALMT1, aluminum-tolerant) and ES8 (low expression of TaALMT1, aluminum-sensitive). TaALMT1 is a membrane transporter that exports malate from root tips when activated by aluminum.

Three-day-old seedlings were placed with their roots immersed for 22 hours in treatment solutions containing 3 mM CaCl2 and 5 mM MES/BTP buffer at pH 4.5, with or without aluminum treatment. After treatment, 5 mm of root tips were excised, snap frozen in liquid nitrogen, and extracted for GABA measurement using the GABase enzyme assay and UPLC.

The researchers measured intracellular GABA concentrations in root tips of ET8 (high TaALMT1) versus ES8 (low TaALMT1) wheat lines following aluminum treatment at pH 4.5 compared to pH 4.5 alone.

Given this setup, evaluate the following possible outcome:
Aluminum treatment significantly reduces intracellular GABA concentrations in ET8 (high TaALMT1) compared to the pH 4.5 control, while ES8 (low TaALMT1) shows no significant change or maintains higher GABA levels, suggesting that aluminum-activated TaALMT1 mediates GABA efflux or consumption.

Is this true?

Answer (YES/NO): NO